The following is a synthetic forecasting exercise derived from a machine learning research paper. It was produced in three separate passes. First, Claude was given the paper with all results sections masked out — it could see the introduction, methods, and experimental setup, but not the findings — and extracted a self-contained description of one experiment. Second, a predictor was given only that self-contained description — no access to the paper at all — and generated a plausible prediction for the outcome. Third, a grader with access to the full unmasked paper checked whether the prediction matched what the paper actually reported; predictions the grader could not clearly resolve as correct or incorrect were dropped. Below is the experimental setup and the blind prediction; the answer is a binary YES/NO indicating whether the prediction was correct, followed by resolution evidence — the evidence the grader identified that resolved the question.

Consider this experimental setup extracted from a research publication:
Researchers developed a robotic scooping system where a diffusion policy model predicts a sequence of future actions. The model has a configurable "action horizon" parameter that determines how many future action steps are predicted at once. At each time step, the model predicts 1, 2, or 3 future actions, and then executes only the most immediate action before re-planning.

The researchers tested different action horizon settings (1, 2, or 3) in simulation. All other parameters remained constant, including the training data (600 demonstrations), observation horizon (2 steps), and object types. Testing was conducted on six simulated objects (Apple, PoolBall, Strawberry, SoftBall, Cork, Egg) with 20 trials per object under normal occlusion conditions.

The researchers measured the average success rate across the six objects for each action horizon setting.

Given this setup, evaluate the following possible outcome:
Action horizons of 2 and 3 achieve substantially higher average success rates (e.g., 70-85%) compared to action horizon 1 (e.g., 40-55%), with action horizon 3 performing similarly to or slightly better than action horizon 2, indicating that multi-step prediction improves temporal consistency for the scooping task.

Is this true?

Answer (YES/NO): NO